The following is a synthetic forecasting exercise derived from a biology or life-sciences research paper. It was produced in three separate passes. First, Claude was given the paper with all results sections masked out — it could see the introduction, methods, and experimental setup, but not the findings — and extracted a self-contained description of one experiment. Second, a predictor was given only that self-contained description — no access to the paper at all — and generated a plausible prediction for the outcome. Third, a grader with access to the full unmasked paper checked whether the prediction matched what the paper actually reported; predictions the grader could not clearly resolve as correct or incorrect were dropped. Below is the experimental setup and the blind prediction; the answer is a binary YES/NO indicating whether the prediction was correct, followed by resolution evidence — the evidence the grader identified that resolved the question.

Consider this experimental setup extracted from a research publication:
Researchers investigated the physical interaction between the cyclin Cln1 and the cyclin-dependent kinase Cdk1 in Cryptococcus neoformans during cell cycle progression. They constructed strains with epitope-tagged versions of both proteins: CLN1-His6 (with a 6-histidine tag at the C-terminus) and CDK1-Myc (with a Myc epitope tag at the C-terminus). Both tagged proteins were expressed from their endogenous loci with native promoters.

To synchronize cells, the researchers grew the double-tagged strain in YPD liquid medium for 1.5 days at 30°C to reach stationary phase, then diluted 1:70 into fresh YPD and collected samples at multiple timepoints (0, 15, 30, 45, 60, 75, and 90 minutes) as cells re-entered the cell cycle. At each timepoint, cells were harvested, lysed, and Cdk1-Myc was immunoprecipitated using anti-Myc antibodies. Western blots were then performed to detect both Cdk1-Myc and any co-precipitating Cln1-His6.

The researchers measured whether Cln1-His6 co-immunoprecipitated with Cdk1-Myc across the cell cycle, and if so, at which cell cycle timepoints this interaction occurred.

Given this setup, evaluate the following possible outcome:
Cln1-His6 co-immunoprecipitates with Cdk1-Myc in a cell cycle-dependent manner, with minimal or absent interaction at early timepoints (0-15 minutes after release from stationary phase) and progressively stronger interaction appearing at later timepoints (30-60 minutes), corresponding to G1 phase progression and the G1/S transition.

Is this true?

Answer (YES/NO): NO